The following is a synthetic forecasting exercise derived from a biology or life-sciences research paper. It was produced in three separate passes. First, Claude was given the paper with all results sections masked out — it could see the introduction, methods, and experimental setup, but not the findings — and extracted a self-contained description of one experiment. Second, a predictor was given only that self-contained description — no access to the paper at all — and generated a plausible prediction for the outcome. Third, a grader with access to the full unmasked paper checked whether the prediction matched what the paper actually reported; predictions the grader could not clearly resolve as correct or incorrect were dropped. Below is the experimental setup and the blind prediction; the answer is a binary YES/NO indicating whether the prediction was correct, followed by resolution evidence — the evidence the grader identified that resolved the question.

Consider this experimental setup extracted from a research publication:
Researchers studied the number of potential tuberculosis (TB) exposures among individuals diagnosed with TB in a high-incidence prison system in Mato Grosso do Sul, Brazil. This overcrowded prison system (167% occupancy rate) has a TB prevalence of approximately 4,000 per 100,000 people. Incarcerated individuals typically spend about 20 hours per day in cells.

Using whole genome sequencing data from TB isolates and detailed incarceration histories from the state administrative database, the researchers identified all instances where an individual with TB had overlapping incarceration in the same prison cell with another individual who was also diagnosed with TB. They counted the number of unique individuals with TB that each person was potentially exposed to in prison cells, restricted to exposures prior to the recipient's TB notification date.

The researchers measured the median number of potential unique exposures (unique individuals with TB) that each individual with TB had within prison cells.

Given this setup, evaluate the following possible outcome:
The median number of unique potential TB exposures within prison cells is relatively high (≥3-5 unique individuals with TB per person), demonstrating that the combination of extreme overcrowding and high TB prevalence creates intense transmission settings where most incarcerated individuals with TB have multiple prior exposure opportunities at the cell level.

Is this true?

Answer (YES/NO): YES